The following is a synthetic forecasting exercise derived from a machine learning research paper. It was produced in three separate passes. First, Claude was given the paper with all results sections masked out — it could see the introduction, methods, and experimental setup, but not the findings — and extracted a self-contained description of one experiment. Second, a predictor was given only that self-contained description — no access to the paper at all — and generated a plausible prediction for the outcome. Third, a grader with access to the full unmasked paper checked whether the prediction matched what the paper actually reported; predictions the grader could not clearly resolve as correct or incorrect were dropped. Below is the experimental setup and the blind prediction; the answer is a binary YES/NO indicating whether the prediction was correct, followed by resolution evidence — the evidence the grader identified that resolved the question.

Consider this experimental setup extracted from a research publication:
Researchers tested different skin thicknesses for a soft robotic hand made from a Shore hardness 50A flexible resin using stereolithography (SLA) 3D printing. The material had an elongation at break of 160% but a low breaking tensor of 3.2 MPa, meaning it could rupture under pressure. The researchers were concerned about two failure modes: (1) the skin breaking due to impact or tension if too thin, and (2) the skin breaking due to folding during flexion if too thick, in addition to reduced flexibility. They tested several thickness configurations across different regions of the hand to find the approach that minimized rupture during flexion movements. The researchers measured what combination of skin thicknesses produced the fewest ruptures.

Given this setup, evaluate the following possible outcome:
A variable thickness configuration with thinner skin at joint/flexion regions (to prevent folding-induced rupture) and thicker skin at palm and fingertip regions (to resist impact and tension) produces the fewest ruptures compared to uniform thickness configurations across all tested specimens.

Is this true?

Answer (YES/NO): YES